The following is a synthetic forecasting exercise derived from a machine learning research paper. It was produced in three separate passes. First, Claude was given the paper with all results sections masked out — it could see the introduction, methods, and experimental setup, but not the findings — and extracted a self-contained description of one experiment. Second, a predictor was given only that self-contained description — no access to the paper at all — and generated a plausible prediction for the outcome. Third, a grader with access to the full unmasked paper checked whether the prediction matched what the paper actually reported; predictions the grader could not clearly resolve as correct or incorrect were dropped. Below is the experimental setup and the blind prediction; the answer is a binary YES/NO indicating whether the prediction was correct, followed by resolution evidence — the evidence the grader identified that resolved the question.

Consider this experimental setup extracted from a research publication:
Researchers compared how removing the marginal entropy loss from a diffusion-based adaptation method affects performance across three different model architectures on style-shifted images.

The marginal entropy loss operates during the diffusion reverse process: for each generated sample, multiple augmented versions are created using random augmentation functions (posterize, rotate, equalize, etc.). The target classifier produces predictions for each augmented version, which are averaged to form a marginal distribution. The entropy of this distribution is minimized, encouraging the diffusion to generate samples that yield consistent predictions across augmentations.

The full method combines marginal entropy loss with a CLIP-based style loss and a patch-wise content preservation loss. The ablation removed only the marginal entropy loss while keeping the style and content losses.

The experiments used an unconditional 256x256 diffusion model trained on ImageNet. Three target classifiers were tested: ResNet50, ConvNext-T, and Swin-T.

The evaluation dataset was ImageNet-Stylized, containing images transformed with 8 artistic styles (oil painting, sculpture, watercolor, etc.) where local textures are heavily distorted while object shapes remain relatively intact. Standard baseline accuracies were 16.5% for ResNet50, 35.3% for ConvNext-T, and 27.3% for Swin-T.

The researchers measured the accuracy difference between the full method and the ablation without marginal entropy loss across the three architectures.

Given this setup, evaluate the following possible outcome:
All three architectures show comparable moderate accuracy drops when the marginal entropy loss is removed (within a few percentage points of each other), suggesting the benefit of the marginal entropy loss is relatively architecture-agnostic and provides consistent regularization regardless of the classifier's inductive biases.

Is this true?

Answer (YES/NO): NO